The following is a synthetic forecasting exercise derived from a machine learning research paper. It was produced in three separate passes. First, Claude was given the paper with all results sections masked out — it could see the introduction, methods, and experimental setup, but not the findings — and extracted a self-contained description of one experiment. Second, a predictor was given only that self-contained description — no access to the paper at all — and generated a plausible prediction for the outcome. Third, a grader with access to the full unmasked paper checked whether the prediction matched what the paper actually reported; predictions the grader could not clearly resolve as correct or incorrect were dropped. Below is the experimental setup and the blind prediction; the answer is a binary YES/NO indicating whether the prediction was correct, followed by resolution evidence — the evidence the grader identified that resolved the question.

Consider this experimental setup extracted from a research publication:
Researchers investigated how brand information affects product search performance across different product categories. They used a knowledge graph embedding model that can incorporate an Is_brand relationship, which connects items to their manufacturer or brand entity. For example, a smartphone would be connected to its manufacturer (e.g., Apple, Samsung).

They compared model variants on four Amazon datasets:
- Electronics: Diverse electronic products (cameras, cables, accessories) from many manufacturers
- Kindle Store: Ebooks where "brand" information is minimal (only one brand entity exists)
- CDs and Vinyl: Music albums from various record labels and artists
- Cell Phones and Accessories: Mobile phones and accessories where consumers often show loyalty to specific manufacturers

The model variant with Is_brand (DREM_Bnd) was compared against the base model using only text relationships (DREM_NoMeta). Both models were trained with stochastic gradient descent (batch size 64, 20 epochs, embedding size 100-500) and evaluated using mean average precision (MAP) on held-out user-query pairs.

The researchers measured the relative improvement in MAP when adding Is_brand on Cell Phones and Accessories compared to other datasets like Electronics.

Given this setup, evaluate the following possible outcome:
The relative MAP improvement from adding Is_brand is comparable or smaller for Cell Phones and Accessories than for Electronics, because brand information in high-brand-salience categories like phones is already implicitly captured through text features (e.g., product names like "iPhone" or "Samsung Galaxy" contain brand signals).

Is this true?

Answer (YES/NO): NO